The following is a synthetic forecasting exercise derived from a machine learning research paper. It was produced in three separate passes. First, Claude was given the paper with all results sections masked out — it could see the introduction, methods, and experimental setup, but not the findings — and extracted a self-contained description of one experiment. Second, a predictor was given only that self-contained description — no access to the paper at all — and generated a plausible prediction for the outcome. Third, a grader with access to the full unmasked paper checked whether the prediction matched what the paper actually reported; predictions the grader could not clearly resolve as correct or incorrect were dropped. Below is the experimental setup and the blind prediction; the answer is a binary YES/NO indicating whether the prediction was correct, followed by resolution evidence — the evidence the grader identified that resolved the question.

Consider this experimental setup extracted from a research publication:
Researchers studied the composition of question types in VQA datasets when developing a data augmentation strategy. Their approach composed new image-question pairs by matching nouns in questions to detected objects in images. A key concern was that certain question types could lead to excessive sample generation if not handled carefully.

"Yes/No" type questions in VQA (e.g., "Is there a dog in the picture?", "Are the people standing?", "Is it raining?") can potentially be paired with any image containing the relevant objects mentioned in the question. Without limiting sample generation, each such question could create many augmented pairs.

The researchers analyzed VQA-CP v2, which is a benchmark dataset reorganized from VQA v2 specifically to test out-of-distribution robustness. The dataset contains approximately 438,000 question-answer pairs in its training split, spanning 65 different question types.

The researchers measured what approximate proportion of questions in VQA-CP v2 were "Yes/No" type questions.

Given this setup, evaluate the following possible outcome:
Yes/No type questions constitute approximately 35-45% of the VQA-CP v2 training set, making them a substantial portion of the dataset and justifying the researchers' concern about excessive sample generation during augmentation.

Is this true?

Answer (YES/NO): YES